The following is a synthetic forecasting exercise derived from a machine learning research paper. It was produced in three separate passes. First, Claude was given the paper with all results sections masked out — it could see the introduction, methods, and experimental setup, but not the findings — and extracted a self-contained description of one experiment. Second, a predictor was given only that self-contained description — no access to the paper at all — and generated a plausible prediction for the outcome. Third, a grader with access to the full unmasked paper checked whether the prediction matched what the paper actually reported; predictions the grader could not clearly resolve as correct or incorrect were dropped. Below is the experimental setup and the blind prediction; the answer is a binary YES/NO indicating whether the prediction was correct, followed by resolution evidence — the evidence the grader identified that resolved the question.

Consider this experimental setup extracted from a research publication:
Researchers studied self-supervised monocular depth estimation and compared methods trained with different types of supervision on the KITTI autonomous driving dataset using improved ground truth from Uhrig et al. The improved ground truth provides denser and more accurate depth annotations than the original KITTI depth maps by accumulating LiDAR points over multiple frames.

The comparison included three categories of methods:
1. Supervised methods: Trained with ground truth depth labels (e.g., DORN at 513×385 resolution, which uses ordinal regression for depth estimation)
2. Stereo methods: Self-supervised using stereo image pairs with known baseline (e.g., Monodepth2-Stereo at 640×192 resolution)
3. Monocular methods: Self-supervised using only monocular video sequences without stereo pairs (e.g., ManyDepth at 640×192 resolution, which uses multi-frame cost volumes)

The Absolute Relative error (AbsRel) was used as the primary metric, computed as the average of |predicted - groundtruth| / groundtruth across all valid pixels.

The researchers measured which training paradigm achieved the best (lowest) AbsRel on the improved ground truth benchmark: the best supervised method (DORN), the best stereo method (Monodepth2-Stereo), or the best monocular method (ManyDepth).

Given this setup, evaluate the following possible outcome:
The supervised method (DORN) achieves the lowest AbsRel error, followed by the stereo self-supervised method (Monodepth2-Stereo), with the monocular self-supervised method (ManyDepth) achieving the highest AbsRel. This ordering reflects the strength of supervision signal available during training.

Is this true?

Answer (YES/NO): NO